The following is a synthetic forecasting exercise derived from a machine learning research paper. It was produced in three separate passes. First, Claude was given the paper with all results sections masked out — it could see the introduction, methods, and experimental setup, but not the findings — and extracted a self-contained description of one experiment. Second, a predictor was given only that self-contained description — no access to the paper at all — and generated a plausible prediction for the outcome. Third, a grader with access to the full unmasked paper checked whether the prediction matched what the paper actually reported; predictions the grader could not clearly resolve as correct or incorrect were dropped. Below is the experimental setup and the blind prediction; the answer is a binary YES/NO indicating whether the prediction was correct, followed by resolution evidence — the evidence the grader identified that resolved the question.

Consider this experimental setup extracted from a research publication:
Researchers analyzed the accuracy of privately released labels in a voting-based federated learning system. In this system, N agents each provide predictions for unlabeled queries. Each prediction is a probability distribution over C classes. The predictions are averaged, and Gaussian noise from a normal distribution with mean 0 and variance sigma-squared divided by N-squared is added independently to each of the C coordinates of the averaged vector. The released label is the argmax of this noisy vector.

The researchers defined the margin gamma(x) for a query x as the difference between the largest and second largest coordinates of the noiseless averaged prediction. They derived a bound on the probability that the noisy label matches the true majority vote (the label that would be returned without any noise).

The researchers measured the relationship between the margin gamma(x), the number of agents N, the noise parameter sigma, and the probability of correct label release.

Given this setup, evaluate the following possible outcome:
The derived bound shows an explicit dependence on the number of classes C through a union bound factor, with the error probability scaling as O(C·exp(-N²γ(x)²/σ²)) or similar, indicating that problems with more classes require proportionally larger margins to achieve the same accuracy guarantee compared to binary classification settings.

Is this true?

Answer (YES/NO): YES